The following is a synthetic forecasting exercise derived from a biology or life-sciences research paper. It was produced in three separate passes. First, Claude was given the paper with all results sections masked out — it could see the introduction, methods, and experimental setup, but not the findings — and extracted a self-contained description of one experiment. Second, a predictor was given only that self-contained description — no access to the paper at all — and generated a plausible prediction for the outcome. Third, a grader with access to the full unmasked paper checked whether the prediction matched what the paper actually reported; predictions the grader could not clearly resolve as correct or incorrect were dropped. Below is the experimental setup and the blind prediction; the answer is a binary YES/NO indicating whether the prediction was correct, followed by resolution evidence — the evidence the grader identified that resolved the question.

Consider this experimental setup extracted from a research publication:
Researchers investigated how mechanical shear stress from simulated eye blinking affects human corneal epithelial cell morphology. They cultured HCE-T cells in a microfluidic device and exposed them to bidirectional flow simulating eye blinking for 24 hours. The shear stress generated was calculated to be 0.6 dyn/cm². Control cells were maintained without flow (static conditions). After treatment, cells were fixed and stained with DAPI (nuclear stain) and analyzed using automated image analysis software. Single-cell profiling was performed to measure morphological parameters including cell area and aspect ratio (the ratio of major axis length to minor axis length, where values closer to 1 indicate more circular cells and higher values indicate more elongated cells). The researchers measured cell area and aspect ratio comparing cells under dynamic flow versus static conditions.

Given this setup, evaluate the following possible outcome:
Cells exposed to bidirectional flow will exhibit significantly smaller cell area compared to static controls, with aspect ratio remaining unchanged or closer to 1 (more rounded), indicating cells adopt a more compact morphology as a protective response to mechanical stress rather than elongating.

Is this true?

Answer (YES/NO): NO